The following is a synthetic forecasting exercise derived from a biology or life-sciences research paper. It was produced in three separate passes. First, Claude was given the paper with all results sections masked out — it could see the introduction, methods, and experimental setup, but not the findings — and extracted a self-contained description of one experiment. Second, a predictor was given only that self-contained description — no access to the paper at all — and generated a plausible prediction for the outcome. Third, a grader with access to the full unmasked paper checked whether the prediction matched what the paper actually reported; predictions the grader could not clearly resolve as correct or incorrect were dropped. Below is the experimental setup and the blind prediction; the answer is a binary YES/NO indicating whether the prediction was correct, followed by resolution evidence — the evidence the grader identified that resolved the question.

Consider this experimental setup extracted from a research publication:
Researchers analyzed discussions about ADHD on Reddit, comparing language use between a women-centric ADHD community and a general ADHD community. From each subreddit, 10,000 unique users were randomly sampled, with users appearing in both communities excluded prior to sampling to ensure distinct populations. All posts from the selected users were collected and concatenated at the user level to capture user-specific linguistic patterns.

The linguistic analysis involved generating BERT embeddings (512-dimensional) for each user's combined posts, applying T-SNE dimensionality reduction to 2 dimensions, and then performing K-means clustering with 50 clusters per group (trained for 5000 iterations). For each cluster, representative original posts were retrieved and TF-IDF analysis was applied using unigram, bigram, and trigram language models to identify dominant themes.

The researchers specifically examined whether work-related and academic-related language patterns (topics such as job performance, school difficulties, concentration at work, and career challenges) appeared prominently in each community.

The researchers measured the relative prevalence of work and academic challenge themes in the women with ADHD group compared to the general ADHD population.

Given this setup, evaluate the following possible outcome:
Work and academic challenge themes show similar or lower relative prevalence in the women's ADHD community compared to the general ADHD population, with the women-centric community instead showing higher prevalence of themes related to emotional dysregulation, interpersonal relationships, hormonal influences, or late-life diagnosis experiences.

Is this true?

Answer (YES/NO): YES